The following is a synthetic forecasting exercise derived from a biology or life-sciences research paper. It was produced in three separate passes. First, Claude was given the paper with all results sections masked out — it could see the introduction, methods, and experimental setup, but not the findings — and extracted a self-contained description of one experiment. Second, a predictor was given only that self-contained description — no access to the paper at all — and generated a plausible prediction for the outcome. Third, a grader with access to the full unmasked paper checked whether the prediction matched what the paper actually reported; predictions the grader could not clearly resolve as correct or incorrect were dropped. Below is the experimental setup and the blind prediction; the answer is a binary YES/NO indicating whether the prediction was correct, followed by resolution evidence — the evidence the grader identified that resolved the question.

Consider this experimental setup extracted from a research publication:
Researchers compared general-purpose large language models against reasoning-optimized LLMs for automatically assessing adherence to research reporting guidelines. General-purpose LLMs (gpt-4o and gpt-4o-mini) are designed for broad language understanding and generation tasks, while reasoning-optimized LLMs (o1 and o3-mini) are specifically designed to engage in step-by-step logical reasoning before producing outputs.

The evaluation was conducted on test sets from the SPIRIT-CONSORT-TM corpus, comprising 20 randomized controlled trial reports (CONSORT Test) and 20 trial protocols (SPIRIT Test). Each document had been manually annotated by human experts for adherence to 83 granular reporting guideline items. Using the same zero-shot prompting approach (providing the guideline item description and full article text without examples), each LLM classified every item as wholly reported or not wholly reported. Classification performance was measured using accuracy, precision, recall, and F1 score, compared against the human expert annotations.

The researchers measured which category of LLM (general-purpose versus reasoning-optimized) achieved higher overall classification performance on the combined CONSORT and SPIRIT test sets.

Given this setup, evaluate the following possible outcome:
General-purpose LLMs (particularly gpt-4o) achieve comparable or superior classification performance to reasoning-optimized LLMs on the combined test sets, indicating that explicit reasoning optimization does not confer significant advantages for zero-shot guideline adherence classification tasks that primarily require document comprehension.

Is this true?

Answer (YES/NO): NO